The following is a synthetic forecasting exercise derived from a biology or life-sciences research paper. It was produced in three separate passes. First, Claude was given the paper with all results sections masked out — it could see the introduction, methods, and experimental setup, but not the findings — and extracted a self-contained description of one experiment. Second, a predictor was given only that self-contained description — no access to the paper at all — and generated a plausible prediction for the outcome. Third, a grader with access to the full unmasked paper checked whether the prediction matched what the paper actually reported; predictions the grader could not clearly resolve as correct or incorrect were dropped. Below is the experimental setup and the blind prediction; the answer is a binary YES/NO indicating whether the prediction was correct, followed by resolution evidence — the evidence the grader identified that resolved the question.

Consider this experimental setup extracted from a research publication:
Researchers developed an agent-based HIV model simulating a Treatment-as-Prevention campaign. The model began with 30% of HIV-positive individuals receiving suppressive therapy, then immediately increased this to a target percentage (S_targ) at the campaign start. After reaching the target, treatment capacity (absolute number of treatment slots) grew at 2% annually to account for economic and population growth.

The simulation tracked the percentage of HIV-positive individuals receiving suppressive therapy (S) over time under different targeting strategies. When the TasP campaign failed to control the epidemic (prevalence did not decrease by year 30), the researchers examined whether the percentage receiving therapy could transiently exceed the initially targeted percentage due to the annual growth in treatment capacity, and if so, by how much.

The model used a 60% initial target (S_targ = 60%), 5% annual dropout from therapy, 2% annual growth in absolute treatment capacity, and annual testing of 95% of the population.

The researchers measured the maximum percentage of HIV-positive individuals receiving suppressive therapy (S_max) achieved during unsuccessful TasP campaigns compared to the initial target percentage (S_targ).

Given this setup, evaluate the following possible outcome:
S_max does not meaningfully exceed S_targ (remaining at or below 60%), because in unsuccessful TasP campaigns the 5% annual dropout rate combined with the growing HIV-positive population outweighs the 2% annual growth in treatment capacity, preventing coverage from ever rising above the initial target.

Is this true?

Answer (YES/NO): NO